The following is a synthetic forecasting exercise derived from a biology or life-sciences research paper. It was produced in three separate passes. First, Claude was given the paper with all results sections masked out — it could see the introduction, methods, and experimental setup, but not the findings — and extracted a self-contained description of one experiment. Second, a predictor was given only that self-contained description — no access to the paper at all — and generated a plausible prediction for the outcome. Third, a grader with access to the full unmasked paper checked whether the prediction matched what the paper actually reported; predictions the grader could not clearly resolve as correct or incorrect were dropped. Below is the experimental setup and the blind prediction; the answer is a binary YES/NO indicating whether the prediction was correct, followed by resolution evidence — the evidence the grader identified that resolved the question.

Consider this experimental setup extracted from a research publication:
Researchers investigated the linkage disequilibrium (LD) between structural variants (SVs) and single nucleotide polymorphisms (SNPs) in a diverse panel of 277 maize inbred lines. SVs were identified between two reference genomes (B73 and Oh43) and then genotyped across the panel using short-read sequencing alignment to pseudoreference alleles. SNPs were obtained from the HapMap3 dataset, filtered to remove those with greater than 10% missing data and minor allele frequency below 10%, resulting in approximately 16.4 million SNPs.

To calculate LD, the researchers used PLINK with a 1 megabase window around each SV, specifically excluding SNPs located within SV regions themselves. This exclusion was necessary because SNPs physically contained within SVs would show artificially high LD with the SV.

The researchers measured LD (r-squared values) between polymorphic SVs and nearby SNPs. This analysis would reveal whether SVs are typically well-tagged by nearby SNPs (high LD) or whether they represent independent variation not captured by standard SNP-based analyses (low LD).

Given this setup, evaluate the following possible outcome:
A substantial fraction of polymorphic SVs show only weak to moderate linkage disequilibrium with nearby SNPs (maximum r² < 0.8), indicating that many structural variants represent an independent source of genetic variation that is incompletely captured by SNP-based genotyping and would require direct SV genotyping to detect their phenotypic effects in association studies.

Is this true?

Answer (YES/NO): NO